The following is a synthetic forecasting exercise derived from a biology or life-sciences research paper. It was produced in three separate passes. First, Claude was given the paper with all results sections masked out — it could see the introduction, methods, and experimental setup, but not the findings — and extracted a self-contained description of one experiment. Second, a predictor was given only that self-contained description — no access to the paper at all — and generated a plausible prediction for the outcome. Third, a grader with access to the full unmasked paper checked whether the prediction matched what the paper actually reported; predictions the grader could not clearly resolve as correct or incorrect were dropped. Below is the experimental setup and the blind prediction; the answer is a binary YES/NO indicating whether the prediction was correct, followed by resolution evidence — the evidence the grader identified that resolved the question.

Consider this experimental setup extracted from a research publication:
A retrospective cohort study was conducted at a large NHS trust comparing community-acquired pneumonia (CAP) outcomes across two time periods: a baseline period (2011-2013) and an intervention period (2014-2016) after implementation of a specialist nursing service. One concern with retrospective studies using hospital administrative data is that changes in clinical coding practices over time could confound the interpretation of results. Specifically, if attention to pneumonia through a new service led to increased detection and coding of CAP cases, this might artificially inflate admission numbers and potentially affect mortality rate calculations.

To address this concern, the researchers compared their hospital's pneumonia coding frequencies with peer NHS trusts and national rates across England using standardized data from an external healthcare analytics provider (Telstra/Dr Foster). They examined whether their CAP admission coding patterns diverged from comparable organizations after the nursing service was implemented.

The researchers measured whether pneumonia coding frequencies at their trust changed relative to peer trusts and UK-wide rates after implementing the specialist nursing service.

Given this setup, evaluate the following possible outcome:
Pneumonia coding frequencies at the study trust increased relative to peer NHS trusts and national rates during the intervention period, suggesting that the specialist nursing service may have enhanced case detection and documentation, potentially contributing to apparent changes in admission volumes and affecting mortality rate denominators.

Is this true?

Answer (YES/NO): NO